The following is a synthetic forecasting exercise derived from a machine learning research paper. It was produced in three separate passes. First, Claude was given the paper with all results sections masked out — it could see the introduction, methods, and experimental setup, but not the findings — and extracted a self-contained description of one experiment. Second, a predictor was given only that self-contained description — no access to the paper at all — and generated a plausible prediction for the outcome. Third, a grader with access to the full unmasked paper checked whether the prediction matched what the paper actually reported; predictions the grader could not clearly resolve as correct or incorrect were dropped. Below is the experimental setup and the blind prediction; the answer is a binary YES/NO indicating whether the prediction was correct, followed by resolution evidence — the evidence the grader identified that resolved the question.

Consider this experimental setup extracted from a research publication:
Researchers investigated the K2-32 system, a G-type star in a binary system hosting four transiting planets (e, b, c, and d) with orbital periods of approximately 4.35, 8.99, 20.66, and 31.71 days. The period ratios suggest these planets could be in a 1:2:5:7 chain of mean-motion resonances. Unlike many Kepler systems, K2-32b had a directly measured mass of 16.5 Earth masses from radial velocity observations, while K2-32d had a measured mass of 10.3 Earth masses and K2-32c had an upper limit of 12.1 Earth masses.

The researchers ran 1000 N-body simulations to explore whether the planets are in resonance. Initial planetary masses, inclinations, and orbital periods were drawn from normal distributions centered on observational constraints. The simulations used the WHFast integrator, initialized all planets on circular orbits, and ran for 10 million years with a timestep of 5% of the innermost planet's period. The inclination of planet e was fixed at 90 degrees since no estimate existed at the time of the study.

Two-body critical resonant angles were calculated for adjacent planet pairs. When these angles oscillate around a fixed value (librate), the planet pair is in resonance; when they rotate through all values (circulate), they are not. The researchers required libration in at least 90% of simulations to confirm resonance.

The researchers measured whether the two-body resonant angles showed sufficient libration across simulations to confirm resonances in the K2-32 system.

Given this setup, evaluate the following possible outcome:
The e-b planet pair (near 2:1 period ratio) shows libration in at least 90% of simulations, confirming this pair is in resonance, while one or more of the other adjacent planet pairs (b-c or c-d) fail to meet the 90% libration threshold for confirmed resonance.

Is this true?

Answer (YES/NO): NO